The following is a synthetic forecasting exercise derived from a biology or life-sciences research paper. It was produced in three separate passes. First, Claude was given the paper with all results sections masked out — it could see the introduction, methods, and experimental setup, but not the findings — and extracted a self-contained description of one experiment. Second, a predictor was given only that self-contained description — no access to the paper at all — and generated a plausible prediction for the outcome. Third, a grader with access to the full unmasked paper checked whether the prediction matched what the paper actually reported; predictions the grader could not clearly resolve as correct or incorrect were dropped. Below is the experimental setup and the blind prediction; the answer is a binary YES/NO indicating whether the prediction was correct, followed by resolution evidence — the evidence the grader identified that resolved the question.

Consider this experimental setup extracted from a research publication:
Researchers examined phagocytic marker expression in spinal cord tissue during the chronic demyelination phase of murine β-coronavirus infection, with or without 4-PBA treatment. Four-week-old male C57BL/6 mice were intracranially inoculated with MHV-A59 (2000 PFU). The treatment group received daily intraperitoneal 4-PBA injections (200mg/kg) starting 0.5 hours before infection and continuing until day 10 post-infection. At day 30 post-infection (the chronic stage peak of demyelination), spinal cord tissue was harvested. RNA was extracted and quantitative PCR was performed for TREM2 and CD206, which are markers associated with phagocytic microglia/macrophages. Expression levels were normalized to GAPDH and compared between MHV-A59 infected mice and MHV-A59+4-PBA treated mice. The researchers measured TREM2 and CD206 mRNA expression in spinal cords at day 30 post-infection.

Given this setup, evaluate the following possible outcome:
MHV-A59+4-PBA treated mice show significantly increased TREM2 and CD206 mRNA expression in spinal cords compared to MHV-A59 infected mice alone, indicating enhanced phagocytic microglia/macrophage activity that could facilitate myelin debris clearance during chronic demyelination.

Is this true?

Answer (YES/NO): NO